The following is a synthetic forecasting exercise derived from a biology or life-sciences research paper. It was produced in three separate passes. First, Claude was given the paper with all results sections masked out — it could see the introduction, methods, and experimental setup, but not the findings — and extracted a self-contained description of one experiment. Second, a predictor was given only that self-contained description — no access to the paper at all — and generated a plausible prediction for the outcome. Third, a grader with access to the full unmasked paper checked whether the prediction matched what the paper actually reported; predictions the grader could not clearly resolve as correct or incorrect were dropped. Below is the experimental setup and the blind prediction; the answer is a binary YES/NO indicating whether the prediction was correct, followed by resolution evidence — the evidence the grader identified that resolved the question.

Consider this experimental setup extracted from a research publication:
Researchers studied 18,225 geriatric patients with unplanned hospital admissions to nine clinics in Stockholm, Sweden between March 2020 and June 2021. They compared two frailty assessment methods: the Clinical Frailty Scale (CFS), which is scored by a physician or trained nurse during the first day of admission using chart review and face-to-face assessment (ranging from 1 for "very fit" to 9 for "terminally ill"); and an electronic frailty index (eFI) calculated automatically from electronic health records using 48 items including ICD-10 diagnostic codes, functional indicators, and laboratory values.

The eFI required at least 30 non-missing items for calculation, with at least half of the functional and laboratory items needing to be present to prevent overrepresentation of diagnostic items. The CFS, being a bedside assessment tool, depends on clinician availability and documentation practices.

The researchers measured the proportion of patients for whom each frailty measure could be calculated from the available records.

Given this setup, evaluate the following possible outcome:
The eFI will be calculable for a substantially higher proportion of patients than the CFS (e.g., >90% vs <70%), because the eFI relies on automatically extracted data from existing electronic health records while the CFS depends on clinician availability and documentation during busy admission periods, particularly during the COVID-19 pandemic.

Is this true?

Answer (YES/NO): NO